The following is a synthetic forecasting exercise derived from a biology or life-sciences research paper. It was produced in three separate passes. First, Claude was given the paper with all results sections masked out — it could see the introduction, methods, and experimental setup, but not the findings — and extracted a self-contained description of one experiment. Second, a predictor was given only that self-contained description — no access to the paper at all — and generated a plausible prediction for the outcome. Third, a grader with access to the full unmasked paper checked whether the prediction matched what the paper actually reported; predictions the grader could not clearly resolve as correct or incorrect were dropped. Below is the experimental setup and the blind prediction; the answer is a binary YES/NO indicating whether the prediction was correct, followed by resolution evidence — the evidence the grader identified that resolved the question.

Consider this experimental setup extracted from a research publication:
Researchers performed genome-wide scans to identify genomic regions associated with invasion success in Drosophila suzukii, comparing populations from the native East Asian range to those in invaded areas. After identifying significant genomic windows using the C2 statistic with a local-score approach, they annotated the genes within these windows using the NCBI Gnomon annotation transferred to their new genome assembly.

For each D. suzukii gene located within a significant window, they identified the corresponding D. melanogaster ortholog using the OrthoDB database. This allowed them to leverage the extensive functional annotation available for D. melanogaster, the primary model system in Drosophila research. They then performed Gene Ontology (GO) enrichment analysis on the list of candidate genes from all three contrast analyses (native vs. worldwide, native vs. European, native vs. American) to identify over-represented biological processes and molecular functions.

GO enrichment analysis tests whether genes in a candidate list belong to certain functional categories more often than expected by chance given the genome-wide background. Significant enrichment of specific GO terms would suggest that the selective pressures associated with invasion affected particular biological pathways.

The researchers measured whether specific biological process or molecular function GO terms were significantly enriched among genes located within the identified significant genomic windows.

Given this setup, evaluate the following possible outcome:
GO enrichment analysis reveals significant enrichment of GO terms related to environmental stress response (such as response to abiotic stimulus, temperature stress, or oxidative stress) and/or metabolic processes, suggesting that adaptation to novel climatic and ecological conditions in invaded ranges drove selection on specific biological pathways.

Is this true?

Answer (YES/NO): NO